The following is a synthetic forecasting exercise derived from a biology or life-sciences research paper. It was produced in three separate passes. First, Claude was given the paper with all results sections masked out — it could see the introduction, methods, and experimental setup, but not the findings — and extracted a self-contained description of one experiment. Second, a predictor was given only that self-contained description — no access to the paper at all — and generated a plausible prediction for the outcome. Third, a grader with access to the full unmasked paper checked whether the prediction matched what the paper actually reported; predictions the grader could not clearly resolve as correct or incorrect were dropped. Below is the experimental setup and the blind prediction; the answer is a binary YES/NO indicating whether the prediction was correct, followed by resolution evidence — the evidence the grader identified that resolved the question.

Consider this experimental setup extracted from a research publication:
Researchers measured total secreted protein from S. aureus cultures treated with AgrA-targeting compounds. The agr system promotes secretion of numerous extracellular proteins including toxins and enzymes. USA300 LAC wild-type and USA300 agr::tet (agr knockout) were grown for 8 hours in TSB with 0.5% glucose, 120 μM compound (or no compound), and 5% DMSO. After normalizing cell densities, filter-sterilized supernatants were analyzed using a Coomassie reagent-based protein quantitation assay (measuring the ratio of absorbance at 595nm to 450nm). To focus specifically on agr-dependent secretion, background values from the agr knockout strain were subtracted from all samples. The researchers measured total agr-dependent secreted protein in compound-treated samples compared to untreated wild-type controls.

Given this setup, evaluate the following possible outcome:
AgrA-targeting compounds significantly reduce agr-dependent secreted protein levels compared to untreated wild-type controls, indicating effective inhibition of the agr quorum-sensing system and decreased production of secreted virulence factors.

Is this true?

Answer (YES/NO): YES